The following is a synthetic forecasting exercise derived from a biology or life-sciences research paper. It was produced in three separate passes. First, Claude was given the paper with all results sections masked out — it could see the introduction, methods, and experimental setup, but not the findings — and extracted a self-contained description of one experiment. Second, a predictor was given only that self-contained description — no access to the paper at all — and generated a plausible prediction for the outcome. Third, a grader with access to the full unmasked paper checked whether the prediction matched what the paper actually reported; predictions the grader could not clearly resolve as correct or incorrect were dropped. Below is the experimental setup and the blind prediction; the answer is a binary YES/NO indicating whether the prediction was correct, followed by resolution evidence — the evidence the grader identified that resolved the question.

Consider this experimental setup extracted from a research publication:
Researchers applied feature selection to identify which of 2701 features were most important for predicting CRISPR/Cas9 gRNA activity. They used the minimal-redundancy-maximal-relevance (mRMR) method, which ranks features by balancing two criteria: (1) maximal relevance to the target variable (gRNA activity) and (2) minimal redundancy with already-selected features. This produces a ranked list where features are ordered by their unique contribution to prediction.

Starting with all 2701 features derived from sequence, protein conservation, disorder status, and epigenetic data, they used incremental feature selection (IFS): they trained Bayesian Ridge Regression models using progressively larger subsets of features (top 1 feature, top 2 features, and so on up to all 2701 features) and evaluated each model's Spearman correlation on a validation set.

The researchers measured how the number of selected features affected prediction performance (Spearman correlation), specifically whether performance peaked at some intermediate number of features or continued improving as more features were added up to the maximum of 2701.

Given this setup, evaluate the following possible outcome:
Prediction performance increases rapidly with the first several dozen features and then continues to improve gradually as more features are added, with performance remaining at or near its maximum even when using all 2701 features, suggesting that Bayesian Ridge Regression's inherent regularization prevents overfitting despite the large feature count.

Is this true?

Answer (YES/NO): NO